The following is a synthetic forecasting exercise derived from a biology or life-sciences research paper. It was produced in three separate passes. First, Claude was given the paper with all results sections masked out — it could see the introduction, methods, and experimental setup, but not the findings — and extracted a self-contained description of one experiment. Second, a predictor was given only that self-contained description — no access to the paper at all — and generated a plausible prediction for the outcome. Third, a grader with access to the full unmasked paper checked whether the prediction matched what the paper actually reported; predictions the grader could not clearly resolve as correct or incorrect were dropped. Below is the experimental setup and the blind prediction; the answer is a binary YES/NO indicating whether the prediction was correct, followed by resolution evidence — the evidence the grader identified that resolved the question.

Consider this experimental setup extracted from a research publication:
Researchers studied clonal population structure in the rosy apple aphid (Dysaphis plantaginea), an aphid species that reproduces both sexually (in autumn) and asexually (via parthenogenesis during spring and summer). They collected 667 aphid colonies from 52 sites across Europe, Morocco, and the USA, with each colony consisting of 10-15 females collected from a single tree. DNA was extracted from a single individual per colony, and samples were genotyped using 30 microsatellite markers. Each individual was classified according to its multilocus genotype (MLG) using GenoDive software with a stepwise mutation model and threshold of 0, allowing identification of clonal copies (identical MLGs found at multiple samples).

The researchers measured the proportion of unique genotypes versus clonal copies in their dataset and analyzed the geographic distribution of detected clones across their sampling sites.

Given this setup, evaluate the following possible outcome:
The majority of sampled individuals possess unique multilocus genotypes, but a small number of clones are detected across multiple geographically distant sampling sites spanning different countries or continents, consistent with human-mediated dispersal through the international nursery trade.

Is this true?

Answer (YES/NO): NO